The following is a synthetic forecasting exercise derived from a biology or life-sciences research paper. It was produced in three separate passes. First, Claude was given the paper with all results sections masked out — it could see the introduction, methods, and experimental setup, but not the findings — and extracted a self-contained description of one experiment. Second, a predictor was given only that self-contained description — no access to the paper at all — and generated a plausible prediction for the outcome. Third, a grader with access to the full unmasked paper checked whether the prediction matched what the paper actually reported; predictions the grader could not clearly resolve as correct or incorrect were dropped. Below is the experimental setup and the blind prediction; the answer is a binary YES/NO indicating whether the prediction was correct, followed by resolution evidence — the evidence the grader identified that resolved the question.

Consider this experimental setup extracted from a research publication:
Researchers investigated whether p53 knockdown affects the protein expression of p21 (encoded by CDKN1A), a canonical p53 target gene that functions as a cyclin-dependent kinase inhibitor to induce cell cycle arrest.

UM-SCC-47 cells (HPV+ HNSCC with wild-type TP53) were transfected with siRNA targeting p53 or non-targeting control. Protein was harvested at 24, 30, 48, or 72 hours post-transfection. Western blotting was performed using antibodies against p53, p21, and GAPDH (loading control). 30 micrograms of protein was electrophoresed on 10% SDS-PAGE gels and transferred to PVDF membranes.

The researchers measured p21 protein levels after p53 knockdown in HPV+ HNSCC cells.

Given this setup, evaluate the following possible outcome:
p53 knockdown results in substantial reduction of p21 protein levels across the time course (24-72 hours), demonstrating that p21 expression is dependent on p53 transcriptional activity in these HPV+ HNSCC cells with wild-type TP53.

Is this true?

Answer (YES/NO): YES